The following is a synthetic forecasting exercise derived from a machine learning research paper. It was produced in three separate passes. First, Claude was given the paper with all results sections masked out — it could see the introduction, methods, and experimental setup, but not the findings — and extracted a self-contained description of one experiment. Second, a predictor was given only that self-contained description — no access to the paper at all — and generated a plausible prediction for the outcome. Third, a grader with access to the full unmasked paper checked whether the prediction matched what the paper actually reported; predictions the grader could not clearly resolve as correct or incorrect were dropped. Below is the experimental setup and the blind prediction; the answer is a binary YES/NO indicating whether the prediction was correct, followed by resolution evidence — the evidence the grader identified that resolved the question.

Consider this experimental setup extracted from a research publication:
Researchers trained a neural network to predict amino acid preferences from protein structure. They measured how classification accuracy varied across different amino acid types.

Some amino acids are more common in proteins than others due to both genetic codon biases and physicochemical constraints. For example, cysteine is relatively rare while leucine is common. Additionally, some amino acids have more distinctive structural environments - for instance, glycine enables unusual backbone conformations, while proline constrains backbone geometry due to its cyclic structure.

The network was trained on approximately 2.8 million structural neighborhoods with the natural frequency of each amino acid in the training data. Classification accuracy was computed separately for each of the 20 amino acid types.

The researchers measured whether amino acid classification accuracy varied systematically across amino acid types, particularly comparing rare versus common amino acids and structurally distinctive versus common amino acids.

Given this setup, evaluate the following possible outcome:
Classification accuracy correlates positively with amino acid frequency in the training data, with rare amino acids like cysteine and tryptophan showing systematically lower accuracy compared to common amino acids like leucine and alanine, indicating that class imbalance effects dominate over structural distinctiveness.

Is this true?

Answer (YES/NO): NO